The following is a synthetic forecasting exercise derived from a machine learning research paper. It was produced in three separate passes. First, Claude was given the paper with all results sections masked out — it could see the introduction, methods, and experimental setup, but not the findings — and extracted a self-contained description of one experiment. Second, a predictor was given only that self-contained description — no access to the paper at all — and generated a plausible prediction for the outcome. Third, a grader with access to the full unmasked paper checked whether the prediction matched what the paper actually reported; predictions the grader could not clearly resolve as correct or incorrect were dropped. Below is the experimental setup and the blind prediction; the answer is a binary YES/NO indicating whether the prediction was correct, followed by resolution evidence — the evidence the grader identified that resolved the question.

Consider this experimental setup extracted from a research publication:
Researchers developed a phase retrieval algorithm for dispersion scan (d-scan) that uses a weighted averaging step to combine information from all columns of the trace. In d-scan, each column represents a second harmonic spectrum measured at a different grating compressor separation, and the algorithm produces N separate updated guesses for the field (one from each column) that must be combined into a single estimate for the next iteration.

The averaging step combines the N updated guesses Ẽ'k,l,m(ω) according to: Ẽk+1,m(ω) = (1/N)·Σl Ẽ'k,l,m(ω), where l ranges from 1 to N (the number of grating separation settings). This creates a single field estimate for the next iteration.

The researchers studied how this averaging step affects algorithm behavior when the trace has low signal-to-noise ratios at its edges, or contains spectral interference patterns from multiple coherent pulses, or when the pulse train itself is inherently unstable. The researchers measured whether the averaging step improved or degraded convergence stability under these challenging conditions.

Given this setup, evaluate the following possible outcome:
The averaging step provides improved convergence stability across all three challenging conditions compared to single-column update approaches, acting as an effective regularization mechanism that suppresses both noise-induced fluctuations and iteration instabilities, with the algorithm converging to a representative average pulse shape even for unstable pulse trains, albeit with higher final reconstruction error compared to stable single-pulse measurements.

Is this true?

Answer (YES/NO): YES